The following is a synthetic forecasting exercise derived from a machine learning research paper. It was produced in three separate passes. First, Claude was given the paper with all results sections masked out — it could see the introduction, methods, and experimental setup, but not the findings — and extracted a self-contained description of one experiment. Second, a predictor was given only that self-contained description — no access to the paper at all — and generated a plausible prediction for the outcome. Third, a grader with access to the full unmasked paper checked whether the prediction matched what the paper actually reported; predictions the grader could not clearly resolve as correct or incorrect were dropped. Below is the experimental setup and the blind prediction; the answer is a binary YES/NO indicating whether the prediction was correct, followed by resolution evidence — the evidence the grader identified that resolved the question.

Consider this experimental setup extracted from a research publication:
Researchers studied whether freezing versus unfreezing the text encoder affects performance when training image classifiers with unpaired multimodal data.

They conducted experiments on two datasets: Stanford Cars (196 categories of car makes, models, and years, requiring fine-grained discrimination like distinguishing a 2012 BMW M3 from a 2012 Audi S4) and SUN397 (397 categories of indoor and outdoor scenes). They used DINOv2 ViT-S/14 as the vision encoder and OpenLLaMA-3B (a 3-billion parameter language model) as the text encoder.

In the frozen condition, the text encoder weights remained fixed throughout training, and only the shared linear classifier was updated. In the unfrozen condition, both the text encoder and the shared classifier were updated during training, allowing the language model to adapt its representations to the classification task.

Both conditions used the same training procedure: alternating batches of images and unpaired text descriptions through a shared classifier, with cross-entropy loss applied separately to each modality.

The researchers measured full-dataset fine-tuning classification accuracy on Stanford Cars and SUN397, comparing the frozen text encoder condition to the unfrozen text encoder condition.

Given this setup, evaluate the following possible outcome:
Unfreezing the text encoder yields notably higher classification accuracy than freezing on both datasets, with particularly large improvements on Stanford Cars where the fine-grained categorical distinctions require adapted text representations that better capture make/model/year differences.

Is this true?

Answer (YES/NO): NO